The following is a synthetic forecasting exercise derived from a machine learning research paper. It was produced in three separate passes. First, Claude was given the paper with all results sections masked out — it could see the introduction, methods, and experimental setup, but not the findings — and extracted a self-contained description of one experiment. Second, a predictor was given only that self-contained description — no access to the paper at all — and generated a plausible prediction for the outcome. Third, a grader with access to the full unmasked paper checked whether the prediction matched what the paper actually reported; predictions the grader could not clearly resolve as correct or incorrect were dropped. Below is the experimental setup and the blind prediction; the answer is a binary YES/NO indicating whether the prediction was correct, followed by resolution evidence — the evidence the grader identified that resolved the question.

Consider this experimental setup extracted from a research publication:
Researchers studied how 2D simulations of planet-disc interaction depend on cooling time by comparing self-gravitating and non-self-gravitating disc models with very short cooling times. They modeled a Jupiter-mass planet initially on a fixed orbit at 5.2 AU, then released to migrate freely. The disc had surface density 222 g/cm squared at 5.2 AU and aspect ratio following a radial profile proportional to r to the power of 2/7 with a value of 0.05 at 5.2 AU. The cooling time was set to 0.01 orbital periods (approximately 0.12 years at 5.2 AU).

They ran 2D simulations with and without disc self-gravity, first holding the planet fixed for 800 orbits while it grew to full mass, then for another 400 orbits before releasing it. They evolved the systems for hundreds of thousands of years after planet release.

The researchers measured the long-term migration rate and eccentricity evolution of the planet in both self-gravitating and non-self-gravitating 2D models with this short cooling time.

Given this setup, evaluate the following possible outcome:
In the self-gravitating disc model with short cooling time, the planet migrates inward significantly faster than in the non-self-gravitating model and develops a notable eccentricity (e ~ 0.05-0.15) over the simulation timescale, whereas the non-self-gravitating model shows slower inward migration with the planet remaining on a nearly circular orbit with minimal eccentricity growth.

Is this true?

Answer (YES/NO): NO